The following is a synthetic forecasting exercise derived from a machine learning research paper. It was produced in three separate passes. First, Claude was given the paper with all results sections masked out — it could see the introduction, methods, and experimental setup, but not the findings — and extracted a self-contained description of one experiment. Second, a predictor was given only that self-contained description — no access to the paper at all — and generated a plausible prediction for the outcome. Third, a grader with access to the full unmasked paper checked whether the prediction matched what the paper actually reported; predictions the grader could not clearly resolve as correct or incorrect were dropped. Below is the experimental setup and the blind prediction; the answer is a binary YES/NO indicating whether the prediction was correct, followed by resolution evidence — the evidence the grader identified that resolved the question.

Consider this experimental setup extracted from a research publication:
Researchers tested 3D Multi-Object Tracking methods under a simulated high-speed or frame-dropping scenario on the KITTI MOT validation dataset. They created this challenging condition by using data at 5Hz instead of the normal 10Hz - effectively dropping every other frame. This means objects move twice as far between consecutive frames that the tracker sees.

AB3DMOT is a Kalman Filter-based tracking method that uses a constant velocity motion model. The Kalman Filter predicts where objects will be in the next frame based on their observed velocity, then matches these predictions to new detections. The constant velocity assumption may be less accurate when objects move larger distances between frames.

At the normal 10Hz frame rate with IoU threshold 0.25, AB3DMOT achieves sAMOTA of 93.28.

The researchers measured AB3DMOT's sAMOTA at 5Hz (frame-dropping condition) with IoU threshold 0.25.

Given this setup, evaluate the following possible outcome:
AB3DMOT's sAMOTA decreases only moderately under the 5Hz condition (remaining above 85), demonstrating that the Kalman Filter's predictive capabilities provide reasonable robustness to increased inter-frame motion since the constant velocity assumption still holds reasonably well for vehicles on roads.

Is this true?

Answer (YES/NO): NO